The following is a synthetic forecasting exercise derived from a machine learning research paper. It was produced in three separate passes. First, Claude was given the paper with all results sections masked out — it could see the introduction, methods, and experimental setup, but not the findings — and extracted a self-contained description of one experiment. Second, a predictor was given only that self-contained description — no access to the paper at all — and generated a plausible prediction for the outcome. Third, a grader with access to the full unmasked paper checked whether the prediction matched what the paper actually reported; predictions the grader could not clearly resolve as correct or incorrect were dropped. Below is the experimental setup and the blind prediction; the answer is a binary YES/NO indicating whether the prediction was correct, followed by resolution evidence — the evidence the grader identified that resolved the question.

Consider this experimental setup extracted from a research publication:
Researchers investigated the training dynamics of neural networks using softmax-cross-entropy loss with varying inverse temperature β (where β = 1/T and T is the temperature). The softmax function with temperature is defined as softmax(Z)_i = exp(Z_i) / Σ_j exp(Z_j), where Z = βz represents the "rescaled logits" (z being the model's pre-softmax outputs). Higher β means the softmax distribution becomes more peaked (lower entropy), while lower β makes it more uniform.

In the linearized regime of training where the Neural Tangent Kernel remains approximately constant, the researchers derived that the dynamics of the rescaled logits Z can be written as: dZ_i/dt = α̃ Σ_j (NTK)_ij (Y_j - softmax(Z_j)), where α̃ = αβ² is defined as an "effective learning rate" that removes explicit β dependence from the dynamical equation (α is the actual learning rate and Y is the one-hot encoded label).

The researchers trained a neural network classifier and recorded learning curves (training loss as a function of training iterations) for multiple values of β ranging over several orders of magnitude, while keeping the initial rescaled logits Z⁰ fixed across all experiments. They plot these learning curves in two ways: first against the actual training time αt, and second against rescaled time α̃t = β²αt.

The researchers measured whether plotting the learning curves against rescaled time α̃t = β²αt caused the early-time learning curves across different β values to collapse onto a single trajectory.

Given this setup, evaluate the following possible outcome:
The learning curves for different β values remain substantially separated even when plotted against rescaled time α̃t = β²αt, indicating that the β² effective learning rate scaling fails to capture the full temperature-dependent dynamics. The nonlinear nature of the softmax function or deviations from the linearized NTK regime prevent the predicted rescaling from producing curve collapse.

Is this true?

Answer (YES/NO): NO